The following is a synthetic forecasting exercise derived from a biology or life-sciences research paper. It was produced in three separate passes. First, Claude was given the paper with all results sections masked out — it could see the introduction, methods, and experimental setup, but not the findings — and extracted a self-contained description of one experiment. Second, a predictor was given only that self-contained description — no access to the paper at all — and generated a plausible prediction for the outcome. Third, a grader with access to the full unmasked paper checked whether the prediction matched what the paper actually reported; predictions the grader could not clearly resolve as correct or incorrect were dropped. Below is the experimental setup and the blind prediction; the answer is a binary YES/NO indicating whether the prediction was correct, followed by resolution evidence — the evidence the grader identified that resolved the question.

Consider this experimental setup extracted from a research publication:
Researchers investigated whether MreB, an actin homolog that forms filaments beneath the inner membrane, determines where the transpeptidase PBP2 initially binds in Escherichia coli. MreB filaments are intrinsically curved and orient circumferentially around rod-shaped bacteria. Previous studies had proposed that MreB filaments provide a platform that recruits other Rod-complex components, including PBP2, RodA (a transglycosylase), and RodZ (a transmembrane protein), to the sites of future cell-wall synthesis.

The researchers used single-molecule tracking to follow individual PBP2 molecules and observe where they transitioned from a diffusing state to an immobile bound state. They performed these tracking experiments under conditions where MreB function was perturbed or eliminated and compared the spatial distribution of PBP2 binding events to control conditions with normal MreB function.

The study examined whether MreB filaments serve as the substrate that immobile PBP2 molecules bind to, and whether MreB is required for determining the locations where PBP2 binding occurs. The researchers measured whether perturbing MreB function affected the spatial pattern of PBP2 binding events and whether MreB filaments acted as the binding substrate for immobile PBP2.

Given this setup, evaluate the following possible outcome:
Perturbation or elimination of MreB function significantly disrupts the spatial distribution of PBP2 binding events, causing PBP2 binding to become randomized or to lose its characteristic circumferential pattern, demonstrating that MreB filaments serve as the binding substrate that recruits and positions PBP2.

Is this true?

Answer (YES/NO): NO